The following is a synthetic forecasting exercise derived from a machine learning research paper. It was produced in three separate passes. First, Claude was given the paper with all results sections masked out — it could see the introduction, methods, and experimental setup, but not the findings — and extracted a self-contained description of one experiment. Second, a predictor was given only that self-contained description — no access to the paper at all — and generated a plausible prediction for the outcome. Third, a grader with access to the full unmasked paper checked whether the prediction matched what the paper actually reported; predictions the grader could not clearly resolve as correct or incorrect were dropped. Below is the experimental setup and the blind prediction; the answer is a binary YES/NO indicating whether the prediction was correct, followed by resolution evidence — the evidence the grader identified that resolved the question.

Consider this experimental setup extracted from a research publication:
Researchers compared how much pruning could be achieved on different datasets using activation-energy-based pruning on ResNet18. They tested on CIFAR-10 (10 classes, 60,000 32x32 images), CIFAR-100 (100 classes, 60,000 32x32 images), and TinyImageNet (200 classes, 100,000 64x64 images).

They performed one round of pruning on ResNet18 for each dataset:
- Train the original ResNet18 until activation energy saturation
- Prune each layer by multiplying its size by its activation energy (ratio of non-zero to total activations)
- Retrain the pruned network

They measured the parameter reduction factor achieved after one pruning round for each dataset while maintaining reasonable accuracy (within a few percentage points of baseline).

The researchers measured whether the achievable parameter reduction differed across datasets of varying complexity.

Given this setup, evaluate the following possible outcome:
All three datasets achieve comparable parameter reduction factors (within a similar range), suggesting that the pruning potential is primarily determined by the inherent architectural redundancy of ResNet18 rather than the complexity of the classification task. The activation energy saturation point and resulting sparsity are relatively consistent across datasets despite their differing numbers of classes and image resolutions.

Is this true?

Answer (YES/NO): NO